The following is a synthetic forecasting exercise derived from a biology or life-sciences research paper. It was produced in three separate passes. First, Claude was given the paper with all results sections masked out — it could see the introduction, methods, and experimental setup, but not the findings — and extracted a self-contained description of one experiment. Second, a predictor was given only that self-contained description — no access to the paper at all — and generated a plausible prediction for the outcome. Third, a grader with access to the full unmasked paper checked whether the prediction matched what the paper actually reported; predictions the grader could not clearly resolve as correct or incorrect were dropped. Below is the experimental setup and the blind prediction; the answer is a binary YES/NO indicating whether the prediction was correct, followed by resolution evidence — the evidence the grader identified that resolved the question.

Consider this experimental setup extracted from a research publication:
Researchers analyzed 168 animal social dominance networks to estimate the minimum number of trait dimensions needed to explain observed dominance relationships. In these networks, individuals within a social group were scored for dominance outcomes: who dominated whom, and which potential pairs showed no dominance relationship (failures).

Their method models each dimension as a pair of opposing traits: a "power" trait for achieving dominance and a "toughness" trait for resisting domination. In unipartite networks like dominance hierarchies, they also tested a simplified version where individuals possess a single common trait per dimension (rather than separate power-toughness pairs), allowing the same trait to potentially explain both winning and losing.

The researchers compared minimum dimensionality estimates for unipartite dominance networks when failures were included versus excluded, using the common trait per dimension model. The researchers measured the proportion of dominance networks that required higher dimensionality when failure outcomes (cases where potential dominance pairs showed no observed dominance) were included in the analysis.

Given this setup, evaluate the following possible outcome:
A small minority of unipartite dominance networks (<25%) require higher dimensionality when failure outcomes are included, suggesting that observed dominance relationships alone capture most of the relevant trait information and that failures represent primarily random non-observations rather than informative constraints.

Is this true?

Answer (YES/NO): NO